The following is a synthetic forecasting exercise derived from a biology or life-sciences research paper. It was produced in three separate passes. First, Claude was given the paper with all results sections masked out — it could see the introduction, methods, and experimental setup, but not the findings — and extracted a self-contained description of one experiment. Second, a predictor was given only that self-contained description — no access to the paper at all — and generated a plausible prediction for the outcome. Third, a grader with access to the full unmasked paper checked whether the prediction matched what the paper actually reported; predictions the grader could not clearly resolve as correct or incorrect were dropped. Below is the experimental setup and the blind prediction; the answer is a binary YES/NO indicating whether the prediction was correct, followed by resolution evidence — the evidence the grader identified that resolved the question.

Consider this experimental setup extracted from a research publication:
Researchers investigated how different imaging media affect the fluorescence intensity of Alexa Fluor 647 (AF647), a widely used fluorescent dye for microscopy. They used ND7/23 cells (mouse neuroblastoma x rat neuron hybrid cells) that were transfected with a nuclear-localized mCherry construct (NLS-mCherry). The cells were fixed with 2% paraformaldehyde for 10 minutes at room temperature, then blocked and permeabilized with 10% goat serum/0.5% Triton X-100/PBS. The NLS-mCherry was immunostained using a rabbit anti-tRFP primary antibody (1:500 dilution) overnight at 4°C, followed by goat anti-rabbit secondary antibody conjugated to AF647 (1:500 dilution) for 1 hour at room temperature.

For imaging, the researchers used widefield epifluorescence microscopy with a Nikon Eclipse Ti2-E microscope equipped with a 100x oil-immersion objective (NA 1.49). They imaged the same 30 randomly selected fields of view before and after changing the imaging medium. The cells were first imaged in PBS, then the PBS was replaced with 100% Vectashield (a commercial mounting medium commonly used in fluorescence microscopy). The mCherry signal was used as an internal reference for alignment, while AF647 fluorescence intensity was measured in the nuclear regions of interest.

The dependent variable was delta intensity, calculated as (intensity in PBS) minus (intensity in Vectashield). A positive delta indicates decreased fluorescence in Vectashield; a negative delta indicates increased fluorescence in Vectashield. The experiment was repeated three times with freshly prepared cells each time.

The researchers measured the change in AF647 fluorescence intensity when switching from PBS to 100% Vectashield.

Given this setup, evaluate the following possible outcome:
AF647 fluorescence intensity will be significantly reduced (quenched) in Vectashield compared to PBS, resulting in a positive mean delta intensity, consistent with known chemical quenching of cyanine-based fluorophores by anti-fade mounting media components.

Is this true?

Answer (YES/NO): YES